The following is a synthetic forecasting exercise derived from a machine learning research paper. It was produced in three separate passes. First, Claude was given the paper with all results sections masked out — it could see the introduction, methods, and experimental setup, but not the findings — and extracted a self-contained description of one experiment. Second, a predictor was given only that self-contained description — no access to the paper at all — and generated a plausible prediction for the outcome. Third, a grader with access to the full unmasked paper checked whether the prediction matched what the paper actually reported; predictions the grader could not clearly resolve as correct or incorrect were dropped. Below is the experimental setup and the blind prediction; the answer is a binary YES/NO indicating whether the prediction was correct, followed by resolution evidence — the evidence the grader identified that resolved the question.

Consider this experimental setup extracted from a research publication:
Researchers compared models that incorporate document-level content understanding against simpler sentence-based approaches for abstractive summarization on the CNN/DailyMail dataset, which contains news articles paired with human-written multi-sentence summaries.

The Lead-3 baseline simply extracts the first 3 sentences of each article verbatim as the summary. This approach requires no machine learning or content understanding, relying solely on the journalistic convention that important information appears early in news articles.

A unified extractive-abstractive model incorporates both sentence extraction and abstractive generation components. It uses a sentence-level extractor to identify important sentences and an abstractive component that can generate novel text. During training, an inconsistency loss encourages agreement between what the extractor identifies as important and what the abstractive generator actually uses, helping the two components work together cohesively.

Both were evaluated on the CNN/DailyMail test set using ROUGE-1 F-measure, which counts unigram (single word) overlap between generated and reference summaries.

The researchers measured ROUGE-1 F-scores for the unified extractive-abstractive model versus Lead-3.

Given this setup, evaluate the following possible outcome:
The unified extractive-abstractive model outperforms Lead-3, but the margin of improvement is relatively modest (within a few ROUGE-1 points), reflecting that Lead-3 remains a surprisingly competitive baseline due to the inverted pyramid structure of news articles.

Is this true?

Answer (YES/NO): YES